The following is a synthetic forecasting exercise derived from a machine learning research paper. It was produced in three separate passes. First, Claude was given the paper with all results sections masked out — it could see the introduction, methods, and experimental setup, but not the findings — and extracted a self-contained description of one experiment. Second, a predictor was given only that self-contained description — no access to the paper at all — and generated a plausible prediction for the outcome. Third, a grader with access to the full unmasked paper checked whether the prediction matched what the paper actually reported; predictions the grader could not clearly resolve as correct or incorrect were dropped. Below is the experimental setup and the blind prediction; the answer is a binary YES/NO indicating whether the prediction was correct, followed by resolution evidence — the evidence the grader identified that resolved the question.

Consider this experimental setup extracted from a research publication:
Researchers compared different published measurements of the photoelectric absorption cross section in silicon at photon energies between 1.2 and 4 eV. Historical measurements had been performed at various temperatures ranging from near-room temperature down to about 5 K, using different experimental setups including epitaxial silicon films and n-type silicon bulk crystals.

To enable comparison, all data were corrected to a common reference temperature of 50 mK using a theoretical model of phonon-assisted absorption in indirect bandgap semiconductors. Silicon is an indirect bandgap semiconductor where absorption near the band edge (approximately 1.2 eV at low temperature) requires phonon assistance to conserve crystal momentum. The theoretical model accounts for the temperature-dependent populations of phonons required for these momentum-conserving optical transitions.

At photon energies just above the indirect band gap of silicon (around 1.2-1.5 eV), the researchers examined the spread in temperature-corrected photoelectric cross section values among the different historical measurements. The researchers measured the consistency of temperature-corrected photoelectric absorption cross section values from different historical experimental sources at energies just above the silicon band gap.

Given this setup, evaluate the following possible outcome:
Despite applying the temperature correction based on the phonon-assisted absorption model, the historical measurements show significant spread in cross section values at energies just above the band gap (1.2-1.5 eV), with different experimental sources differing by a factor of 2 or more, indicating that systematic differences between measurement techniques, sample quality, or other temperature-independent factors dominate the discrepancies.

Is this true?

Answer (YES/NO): YES